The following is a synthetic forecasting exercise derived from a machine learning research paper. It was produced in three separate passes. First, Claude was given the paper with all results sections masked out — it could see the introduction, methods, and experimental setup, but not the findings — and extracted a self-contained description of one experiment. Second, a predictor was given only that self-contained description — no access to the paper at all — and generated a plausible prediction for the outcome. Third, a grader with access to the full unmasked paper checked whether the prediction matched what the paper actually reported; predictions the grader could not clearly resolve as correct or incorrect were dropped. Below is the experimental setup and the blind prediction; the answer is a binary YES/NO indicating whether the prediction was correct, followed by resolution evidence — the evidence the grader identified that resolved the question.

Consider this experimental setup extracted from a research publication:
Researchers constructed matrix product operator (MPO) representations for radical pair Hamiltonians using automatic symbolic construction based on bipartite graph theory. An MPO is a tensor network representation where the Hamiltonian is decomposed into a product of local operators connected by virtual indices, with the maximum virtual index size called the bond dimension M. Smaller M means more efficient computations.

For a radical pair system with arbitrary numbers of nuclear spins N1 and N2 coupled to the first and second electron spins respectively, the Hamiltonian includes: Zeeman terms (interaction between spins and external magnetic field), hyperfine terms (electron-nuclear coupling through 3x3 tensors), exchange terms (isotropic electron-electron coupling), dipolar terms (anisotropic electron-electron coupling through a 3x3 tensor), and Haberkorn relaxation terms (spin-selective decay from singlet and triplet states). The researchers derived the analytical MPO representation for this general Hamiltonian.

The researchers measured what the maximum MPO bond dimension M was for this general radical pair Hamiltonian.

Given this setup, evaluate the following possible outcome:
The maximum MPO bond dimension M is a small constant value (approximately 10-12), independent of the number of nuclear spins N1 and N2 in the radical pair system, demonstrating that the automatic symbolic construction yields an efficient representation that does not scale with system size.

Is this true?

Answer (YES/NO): NO